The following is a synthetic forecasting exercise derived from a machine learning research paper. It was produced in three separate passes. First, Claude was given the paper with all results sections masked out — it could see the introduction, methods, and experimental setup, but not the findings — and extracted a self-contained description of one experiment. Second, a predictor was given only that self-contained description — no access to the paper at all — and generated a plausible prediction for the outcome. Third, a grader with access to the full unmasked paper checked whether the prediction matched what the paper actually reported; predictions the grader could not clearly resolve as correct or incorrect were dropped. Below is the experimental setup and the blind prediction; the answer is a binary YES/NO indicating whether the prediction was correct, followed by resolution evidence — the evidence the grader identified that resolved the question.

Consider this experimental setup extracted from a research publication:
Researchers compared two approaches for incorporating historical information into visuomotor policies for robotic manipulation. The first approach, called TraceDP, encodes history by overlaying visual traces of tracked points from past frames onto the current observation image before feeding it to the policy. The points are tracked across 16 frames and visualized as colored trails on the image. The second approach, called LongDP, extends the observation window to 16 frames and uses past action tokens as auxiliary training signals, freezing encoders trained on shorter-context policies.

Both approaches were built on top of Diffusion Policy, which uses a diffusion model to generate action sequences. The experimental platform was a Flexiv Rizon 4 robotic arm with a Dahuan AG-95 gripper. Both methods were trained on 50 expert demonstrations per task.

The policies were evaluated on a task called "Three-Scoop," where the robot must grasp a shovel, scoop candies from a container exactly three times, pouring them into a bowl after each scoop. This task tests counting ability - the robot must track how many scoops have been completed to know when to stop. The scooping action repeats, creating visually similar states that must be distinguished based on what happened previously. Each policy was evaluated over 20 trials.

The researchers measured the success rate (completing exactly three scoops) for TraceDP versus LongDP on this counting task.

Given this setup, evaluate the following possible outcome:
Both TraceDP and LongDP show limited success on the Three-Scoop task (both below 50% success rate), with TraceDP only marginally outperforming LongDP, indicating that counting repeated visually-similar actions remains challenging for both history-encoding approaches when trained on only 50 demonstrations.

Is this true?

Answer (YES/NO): NO